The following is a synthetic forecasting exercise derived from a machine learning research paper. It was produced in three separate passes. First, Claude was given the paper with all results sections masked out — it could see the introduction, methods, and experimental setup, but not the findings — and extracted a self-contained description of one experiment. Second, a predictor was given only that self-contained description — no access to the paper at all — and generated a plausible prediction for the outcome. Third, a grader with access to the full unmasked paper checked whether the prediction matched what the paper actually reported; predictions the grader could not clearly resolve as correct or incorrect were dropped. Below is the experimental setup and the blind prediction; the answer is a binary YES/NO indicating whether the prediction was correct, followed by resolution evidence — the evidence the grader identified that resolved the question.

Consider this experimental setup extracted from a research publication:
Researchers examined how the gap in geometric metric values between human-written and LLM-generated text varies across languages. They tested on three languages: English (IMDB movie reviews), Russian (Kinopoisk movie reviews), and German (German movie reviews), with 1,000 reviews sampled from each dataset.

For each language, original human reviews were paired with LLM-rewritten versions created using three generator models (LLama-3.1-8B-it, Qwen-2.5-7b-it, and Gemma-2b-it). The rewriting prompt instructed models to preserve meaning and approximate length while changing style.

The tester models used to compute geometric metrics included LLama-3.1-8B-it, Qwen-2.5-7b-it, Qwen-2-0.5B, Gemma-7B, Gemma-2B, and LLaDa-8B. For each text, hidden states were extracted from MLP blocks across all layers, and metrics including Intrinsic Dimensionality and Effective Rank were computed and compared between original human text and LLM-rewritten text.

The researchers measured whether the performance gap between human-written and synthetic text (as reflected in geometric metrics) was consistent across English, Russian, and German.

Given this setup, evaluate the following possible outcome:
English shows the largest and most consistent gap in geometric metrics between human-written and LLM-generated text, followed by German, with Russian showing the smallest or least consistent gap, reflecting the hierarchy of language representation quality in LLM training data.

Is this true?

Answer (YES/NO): NO